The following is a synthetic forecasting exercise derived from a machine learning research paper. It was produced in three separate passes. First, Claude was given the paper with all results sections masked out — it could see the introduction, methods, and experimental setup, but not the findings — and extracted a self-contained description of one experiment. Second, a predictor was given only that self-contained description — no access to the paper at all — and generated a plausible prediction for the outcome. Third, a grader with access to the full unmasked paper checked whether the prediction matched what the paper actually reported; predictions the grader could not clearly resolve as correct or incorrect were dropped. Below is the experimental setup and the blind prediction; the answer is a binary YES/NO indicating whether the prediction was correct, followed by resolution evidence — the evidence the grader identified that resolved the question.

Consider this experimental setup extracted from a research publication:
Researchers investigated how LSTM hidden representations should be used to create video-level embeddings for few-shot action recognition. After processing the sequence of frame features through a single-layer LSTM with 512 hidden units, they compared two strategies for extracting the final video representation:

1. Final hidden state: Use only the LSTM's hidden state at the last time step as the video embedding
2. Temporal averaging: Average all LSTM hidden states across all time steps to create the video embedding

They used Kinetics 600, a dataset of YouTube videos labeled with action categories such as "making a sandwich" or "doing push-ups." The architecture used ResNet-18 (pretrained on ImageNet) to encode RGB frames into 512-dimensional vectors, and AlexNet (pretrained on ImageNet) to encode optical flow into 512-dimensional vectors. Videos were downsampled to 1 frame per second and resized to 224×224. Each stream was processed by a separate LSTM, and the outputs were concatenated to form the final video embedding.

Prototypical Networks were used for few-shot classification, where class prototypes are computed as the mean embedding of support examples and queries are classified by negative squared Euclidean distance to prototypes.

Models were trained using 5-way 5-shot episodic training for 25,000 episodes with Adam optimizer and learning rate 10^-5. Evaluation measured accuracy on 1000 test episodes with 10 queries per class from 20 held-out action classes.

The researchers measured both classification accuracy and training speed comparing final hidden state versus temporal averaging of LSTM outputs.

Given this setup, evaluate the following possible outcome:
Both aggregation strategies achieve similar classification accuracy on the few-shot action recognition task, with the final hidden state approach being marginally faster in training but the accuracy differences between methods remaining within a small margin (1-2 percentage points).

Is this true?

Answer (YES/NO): NO